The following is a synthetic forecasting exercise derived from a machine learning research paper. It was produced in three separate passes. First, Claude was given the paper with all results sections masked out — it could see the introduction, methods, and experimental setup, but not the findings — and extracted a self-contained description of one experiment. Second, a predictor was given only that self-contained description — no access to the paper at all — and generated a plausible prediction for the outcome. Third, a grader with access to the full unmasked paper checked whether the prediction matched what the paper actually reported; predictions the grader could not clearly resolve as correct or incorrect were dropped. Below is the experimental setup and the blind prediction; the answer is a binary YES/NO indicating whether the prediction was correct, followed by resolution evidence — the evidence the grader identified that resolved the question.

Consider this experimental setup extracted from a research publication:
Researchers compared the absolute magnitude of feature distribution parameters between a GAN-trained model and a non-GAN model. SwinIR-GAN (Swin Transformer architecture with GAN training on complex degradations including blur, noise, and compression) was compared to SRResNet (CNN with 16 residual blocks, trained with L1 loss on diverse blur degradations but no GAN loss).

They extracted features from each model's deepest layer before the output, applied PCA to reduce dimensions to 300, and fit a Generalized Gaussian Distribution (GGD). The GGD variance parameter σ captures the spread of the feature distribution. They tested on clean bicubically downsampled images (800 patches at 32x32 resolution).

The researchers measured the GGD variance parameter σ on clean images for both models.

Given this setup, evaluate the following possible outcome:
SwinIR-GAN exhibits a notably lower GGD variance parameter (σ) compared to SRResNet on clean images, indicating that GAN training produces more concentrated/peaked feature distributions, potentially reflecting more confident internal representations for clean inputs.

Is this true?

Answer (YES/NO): NO